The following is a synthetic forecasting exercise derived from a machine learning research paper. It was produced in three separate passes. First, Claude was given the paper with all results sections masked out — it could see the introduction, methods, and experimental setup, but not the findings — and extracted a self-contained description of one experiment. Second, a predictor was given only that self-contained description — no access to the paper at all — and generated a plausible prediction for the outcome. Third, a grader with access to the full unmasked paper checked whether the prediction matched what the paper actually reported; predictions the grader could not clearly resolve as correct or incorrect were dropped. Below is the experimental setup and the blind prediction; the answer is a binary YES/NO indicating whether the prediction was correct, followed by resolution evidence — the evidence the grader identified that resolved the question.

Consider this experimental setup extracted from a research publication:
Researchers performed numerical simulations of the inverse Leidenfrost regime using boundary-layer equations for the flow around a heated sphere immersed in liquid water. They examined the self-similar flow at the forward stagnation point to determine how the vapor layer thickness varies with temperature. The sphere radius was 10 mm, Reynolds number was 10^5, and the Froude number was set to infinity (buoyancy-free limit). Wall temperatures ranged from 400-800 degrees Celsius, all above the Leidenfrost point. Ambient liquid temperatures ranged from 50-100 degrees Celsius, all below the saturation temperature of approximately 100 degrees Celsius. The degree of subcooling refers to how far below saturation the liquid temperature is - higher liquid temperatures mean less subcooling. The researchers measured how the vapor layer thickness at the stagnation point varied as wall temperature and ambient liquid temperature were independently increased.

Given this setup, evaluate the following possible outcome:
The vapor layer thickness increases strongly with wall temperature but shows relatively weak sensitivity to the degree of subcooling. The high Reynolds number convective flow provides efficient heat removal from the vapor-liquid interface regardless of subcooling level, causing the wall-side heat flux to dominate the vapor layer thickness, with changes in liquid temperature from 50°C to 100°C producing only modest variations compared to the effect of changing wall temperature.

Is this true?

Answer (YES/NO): NO